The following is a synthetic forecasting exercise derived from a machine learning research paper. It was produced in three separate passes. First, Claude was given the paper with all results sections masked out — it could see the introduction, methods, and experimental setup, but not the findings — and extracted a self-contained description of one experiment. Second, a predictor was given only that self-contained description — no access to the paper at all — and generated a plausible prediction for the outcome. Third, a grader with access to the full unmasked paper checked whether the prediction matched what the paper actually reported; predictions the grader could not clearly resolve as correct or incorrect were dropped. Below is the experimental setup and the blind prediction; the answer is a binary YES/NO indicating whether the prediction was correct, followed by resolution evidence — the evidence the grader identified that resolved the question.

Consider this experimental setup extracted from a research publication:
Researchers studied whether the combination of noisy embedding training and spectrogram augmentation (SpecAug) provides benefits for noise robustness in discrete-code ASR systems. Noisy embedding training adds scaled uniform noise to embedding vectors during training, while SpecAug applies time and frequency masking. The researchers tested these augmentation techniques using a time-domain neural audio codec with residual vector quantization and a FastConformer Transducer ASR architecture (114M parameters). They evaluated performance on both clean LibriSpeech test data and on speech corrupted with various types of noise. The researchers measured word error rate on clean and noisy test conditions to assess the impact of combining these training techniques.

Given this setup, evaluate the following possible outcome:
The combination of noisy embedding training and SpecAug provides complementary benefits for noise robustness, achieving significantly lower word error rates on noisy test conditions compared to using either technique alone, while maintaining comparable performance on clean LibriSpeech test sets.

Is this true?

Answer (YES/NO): NO